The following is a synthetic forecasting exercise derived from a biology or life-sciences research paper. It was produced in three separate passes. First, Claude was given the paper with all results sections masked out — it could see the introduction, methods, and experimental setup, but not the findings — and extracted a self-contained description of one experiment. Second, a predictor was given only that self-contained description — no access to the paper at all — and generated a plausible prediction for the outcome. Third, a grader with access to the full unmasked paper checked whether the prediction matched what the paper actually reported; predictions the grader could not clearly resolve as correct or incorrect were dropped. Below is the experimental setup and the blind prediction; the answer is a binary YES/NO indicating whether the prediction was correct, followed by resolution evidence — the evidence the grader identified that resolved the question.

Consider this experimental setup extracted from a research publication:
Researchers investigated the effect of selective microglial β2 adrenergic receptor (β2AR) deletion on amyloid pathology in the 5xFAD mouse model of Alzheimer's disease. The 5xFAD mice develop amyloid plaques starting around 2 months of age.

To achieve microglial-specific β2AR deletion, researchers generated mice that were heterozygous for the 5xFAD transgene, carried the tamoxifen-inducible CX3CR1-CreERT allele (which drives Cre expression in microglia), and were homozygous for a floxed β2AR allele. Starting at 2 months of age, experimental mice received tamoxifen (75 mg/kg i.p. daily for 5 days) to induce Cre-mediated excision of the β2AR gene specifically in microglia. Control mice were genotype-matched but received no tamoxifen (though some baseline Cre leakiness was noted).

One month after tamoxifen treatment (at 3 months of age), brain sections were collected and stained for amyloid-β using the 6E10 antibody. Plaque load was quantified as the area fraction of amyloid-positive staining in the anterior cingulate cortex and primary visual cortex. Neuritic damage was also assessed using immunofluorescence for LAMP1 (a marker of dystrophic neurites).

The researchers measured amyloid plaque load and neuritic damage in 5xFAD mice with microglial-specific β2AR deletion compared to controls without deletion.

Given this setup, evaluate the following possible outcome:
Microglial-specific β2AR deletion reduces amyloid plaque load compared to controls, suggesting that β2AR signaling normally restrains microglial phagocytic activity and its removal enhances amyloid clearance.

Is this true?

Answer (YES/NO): NO